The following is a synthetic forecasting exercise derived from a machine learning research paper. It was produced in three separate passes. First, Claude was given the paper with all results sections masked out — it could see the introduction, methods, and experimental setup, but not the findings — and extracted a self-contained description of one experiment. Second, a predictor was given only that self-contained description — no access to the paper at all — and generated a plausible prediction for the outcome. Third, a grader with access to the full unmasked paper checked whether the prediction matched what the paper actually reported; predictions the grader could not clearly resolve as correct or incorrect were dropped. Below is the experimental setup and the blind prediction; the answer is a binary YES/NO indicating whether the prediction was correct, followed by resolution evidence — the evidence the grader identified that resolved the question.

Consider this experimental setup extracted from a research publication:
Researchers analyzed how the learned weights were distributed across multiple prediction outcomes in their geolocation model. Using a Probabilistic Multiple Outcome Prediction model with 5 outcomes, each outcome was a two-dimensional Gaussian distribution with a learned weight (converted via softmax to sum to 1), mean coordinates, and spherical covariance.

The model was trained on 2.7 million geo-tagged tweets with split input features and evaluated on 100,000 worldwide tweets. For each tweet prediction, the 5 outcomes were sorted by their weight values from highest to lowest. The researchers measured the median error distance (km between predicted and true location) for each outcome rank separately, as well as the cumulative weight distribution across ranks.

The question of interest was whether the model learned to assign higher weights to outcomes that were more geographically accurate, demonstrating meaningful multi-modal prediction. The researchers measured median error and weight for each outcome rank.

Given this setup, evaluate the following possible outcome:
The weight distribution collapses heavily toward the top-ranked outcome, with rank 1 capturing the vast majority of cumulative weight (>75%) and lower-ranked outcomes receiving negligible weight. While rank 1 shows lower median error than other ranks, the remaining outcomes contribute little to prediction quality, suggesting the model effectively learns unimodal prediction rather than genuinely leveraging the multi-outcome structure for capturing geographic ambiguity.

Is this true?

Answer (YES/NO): NO